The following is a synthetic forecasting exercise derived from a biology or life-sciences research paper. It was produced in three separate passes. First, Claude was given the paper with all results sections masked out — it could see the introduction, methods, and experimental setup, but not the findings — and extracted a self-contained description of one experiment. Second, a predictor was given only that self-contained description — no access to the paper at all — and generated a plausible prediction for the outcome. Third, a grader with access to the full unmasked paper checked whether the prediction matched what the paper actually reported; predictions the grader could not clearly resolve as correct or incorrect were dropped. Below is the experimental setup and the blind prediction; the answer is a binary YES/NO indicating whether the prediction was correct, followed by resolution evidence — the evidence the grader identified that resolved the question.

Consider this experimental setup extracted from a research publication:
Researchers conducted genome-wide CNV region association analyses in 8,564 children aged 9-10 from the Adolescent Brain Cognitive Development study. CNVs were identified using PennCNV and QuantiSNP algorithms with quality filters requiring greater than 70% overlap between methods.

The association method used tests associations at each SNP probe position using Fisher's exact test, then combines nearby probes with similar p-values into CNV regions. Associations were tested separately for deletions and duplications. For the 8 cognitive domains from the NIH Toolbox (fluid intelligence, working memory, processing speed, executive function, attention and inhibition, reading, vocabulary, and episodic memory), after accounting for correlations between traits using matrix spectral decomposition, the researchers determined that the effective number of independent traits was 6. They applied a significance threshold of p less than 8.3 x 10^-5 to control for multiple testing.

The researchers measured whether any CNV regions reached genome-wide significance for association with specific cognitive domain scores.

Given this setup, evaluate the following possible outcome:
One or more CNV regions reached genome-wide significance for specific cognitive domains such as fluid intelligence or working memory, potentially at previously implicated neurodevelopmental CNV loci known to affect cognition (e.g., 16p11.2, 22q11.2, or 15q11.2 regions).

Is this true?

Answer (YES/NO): NO